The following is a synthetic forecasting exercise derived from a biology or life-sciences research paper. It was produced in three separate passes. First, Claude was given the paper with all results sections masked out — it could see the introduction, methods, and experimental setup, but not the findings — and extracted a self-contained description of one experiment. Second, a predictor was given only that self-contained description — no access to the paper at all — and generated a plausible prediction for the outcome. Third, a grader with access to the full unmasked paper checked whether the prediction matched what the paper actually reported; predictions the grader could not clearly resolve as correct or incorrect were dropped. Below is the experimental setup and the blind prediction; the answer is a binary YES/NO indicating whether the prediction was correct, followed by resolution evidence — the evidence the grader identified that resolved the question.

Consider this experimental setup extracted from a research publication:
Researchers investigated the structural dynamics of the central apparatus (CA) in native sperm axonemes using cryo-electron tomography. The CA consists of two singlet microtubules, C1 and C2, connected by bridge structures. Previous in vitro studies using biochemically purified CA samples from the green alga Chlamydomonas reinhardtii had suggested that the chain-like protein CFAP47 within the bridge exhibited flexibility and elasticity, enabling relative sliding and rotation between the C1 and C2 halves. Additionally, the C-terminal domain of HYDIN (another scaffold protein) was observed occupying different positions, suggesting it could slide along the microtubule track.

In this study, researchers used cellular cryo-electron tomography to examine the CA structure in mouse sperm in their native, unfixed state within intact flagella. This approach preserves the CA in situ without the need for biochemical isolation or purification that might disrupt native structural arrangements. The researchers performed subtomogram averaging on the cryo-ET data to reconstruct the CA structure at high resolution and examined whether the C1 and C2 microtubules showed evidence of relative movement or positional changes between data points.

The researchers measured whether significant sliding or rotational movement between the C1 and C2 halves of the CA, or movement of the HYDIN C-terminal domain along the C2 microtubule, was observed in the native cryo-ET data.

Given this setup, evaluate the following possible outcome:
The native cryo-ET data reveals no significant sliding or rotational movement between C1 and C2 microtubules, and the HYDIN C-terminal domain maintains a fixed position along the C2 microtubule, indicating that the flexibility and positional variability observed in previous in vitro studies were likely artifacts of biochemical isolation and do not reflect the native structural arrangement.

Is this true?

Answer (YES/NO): YES